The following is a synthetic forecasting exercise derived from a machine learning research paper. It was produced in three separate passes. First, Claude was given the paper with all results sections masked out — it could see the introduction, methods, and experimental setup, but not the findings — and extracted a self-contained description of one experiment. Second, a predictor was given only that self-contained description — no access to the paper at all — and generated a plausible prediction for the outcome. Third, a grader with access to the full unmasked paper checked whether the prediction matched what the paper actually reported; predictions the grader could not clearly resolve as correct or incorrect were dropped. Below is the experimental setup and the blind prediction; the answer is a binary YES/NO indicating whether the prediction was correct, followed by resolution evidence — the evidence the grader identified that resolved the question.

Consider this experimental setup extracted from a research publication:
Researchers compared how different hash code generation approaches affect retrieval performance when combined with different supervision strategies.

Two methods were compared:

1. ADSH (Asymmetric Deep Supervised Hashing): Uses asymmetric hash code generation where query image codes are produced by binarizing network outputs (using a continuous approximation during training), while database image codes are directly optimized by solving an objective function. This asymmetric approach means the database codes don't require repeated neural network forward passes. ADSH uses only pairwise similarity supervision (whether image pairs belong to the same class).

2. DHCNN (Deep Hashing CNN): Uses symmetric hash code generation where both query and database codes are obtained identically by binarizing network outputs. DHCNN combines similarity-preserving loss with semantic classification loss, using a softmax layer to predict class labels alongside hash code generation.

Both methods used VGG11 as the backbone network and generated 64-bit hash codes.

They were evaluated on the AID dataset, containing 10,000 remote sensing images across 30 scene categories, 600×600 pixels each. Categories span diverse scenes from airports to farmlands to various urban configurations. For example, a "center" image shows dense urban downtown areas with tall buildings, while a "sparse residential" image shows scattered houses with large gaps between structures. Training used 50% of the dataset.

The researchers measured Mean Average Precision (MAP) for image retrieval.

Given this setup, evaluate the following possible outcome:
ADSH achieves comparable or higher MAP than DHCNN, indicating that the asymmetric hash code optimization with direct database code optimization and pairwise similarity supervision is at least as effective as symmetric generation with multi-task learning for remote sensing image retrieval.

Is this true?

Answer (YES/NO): YES